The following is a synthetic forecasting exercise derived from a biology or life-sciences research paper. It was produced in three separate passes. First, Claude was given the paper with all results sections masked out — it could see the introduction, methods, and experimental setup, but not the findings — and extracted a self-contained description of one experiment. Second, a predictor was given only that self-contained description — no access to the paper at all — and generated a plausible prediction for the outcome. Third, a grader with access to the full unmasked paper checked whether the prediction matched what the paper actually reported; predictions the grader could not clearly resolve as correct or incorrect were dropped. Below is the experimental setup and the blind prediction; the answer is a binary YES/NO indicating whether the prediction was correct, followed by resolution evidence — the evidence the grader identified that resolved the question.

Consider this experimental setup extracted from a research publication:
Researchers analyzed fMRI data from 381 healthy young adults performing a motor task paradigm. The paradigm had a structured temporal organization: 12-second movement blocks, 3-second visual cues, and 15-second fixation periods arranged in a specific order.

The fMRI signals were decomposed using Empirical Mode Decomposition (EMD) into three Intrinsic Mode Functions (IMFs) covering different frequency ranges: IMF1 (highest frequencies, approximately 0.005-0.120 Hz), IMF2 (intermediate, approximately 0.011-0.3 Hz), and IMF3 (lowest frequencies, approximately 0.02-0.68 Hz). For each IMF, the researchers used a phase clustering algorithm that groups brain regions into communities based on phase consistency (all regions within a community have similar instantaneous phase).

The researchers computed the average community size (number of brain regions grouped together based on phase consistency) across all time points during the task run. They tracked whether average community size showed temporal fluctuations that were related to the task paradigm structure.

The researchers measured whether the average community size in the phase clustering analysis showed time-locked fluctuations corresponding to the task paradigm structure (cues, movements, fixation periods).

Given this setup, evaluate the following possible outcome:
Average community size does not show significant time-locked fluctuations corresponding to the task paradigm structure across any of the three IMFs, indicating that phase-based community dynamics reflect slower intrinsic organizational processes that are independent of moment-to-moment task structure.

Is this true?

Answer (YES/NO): NO